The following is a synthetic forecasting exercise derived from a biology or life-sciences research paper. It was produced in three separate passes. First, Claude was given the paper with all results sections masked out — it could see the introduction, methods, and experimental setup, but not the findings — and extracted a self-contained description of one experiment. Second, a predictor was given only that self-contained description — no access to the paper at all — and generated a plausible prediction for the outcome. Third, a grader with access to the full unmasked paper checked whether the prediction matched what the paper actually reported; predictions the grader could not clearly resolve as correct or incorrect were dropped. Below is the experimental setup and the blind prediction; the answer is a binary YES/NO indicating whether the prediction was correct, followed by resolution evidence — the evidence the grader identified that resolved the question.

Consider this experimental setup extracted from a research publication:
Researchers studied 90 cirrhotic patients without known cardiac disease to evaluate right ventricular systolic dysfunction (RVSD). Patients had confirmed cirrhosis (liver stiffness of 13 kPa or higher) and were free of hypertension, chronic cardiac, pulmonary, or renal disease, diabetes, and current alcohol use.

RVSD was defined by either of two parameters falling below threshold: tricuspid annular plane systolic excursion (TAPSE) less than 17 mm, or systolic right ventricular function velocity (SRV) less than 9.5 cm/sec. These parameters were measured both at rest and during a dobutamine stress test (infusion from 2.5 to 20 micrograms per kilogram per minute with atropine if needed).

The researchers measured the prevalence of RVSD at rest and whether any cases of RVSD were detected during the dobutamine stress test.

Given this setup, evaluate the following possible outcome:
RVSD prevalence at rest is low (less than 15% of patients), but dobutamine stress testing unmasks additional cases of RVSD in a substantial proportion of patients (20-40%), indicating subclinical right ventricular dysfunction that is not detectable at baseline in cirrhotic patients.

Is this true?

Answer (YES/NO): NO